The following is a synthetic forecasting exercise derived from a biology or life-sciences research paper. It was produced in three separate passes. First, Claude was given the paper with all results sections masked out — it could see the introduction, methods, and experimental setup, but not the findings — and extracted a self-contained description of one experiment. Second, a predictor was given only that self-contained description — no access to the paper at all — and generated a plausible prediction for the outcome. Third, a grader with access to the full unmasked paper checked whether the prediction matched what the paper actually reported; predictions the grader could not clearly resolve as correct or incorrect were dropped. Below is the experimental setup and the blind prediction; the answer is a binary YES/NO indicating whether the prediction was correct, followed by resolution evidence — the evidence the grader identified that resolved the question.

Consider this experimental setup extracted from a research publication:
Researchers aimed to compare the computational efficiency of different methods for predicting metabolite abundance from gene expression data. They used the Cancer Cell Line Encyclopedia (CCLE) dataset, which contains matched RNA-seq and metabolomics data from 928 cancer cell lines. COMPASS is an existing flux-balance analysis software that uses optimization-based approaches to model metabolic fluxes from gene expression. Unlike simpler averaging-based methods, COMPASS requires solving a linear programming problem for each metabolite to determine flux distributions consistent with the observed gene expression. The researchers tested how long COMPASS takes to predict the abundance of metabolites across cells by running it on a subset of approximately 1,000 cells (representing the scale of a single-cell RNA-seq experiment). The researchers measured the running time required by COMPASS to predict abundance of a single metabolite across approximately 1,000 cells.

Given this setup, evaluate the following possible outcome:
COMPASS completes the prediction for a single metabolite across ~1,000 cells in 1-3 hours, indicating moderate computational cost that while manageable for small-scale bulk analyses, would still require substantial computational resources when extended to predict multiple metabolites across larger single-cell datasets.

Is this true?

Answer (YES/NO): NO